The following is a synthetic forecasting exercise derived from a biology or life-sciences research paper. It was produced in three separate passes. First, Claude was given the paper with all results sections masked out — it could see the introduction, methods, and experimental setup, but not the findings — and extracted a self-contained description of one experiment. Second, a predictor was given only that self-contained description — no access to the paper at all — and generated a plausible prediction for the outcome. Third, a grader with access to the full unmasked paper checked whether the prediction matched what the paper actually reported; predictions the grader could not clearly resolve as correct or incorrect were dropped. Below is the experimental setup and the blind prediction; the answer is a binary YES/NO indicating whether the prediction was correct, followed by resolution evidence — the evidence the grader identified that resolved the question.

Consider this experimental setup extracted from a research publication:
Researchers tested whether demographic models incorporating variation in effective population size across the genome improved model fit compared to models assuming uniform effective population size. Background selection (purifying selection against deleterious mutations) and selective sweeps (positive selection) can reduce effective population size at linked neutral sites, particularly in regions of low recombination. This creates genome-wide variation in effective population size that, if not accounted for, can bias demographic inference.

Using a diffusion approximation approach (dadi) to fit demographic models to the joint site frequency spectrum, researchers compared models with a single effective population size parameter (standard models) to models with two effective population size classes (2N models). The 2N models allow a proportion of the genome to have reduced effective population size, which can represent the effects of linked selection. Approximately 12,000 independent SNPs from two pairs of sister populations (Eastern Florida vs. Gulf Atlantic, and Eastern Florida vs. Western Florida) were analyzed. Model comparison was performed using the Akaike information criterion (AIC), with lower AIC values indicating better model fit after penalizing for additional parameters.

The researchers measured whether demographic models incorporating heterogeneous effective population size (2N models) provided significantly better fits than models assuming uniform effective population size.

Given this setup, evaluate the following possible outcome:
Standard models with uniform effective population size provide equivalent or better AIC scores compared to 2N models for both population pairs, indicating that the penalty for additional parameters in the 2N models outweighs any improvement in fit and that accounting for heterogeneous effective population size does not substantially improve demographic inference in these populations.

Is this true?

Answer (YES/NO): NO